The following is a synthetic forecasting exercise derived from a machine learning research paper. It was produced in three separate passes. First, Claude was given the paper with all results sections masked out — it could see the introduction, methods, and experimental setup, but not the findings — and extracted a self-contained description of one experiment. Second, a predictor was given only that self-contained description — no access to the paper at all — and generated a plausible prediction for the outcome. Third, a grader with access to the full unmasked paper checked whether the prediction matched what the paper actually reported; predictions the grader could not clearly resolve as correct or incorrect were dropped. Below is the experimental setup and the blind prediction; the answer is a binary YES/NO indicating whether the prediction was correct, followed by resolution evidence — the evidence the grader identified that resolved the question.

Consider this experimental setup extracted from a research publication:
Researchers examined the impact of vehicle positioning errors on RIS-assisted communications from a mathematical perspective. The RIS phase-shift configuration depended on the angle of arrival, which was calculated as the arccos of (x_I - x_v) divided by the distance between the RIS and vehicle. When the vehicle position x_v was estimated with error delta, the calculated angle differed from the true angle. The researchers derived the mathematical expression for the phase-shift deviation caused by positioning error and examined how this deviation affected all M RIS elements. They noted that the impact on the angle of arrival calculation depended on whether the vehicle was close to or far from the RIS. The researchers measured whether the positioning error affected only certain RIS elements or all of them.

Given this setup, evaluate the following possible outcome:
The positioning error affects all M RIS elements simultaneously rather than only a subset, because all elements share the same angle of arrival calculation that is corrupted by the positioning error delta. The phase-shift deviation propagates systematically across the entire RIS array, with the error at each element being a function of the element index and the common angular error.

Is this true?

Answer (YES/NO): YES